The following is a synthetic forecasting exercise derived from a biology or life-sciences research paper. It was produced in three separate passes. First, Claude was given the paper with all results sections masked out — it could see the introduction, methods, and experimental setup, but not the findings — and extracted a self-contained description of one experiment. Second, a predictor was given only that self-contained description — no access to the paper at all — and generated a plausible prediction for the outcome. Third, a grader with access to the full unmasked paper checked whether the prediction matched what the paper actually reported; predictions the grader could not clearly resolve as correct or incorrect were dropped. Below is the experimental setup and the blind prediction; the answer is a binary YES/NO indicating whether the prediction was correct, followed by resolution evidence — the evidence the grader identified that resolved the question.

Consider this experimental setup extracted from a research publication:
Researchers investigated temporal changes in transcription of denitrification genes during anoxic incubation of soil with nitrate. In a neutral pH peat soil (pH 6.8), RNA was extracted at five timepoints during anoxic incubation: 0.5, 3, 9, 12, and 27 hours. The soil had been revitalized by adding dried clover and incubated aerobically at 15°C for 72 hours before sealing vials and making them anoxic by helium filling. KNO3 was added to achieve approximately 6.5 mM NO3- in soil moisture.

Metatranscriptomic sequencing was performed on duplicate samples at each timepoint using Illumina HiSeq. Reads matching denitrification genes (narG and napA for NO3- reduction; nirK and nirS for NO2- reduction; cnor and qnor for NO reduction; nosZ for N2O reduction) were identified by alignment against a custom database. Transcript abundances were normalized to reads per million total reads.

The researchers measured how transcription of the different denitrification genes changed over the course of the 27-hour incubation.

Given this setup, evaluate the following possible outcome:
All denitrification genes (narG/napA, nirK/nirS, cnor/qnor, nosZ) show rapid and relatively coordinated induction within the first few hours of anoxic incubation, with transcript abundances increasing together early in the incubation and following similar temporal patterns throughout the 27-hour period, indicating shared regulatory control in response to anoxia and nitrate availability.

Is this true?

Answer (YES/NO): YES